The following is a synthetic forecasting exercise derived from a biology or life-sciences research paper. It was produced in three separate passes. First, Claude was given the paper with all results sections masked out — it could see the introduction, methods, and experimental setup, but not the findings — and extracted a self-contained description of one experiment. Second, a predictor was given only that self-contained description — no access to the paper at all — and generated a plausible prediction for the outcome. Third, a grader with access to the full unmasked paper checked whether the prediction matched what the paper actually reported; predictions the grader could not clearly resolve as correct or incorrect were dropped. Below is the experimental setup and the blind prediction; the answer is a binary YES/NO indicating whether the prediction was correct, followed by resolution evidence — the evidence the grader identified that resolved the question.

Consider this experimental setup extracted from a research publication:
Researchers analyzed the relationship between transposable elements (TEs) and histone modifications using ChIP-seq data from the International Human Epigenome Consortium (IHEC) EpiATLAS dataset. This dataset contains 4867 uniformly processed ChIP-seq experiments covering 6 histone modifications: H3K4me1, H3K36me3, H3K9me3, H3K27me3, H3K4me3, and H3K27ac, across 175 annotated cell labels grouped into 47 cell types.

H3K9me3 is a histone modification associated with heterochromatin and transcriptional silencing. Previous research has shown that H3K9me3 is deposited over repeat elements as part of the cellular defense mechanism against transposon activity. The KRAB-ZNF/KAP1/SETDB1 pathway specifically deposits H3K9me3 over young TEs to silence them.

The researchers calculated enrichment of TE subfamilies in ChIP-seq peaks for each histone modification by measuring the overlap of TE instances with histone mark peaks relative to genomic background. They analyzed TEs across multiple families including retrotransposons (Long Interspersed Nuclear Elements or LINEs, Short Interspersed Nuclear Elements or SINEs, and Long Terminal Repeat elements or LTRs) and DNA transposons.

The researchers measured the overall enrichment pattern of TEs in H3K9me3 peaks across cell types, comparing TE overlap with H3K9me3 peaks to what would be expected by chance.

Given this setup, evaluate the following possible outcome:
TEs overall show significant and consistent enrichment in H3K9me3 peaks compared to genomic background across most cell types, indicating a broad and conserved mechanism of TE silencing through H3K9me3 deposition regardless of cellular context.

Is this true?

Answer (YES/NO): NO